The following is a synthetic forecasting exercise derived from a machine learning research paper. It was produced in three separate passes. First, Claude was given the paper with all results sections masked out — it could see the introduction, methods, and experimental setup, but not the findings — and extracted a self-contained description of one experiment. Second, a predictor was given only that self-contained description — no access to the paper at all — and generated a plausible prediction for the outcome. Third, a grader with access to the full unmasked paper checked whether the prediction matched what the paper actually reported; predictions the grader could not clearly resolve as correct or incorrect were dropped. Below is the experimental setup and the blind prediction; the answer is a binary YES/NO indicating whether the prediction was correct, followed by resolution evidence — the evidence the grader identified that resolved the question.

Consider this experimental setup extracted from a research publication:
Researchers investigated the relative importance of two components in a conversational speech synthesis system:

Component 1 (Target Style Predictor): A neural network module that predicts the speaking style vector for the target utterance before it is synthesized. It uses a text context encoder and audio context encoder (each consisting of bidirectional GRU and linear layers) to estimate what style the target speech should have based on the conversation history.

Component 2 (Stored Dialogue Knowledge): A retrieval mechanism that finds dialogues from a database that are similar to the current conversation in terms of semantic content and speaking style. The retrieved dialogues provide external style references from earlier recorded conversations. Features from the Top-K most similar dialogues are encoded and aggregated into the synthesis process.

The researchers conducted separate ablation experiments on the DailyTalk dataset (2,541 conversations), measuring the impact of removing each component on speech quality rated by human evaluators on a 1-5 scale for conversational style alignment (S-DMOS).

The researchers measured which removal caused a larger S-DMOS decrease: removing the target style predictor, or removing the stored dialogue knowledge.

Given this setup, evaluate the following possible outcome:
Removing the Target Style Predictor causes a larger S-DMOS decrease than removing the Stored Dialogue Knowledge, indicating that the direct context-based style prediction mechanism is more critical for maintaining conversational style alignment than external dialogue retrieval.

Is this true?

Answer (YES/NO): NO